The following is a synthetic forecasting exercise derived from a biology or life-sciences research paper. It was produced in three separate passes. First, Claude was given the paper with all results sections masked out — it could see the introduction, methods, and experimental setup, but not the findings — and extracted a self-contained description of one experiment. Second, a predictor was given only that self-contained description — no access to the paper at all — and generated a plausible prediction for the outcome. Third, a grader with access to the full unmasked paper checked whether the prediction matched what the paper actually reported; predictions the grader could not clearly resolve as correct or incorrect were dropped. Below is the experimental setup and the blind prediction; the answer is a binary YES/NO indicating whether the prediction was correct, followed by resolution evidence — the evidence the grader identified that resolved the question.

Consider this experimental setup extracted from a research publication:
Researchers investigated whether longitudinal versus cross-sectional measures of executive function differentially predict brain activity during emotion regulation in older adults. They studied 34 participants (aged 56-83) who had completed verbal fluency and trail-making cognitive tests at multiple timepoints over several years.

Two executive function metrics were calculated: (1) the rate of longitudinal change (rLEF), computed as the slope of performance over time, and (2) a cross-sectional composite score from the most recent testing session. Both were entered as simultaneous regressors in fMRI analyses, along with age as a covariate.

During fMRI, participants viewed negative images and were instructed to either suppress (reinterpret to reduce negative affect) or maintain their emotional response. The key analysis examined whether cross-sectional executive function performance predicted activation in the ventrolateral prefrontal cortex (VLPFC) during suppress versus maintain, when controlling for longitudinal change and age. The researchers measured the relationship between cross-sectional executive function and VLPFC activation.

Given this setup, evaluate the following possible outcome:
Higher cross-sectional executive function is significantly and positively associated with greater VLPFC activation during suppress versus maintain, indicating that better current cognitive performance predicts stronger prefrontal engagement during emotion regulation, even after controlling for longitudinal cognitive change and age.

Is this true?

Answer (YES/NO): NO